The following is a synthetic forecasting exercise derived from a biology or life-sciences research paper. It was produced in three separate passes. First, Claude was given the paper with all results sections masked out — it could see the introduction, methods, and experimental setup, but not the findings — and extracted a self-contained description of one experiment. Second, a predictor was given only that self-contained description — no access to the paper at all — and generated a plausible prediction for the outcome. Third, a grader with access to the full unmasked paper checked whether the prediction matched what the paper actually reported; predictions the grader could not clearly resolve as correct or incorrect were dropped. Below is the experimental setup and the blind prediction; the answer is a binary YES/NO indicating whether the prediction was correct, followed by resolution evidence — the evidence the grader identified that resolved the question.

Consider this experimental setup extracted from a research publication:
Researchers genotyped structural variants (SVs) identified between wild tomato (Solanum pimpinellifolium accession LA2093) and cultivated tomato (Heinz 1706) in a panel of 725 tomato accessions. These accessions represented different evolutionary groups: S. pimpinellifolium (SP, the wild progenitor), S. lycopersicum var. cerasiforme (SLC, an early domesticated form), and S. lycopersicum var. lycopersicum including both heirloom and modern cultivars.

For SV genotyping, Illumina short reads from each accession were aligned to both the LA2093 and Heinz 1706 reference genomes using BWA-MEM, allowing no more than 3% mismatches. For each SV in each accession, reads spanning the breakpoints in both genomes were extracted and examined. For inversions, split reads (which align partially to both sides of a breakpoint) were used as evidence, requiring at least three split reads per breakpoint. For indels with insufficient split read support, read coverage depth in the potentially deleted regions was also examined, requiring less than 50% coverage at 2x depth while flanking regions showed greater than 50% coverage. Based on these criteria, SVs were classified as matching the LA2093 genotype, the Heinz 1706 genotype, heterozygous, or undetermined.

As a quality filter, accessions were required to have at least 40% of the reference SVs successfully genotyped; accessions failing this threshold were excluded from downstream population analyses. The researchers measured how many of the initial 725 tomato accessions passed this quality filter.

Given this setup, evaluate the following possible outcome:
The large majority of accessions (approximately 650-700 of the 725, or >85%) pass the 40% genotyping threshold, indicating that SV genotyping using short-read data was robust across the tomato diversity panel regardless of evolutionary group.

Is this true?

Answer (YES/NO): NO